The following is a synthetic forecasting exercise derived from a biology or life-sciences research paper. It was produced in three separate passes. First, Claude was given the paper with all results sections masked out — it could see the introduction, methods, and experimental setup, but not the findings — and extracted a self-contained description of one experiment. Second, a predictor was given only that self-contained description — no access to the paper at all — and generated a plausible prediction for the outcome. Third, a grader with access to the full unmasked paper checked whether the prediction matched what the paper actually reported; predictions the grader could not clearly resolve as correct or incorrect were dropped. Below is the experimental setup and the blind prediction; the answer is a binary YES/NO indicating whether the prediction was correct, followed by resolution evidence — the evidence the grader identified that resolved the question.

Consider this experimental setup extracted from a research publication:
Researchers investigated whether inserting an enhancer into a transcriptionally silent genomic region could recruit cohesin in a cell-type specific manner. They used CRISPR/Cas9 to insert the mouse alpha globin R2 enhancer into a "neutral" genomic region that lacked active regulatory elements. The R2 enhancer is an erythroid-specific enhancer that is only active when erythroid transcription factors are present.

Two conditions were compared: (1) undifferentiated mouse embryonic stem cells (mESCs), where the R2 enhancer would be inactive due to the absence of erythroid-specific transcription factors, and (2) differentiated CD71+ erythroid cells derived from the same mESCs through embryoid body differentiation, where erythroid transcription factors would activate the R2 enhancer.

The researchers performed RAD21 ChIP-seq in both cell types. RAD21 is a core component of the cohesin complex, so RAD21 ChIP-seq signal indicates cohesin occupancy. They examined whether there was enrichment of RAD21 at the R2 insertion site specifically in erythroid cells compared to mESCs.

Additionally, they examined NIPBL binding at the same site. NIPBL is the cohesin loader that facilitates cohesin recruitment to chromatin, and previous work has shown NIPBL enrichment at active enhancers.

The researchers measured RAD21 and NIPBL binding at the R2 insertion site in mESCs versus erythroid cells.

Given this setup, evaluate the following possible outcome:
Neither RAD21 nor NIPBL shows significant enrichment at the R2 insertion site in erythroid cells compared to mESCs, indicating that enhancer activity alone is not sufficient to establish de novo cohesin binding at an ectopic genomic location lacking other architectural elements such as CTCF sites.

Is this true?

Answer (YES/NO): NO